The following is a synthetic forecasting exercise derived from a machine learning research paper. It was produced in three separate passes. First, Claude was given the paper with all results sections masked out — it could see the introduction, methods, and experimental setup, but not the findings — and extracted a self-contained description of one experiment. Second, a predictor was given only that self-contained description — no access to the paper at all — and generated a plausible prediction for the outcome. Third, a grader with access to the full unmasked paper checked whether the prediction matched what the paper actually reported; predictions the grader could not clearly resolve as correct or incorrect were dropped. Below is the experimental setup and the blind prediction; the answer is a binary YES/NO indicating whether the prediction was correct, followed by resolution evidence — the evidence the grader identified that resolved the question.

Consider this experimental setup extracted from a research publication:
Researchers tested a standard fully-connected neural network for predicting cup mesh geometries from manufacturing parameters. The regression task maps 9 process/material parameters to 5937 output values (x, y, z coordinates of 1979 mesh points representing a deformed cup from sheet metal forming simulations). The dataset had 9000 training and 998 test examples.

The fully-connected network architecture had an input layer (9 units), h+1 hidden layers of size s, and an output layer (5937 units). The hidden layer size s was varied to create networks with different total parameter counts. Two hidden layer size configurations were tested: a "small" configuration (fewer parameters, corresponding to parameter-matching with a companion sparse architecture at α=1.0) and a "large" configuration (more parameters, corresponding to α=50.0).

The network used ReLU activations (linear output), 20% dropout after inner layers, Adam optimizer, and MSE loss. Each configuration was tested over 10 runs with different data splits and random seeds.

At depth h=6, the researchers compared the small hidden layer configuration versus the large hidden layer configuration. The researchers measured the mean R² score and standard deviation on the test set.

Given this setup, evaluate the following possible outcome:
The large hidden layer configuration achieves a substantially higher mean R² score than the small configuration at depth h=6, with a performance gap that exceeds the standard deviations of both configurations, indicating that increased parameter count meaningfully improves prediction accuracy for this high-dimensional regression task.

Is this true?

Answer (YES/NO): NO